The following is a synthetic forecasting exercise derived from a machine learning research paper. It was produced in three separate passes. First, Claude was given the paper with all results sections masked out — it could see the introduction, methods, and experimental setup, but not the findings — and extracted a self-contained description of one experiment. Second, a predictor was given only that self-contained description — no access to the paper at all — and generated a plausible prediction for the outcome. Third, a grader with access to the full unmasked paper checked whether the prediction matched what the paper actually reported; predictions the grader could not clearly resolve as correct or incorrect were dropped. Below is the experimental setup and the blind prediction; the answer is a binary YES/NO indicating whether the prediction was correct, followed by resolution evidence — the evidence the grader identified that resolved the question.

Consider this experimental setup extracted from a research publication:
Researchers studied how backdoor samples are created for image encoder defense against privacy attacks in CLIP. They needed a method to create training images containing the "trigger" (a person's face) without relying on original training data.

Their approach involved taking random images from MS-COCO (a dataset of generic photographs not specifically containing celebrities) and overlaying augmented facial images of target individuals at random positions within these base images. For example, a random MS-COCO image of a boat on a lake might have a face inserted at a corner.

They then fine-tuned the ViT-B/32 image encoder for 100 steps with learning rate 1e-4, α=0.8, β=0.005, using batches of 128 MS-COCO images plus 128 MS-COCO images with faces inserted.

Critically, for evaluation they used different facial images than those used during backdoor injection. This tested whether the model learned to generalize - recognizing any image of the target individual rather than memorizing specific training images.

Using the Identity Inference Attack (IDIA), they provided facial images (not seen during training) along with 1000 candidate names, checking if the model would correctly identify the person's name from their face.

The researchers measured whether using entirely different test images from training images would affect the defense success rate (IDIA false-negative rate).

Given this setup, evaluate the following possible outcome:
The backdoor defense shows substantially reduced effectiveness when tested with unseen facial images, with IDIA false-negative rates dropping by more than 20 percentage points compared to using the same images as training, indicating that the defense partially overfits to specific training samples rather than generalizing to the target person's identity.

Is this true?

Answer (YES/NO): NO